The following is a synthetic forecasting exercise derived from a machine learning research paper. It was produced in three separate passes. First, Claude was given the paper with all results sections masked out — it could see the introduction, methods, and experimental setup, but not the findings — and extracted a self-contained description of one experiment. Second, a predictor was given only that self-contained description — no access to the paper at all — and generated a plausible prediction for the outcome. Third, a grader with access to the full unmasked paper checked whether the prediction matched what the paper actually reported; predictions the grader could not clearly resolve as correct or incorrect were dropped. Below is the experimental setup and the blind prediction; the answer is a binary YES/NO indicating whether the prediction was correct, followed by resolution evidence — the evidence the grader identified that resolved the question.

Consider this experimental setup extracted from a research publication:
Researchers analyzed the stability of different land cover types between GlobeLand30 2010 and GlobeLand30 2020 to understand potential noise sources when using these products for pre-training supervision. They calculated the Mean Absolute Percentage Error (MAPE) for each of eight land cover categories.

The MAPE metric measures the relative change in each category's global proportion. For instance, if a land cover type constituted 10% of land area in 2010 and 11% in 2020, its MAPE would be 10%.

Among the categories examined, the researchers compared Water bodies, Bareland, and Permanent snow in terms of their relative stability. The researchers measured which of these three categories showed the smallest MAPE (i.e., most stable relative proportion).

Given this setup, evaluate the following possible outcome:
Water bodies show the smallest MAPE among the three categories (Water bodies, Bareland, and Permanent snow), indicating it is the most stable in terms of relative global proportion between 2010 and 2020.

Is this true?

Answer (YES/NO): NO